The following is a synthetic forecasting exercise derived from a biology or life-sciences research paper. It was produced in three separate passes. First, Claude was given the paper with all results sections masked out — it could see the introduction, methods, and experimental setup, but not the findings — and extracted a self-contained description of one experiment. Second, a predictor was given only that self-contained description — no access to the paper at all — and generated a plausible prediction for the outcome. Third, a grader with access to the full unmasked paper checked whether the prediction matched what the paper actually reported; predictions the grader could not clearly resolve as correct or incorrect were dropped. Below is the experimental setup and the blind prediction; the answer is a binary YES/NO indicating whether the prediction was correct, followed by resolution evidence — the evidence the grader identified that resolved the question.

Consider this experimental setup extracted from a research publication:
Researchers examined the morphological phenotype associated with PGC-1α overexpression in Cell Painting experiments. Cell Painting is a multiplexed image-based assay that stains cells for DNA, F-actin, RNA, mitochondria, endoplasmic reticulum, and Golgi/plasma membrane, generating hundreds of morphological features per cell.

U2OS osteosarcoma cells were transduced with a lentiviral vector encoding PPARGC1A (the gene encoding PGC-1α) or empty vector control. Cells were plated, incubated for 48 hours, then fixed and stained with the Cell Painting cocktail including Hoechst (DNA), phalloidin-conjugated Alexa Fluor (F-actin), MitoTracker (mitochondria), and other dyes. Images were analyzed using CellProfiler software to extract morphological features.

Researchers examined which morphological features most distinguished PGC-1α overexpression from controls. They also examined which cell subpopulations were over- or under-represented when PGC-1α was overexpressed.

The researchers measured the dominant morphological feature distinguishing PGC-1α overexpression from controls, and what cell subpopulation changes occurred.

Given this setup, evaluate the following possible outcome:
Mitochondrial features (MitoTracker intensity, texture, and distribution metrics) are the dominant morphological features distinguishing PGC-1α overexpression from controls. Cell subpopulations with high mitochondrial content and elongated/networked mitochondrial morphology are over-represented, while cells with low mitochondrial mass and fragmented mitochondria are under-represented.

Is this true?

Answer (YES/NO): NO